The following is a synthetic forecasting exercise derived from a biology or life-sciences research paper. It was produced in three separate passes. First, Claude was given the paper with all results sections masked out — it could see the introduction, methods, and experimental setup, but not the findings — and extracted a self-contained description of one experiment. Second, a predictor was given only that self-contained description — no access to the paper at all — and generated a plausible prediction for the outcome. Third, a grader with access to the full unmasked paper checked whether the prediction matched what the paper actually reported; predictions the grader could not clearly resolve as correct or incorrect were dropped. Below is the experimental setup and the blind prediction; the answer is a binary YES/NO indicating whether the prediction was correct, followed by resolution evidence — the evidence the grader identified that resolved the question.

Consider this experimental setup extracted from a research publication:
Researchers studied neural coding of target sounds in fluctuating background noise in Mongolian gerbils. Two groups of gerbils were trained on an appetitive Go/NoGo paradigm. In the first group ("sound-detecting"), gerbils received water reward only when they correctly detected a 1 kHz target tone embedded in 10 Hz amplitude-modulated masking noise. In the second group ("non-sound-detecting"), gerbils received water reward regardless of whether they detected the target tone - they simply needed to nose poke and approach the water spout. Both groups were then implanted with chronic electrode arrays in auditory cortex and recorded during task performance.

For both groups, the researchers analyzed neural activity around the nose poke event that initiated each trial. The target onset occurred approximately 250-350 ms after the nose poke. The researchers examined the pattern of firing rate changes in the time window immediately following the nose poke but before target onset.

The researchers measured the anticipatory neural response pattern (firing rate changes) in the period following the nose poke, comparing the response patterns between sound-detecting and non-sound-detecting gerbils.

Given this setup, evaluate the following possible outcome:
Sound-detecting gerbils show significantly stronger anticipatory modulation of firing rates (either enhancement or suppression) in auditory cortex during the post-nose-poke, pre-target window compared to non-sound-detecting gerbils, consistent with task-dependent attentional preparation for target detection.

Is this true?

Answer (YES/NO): YES